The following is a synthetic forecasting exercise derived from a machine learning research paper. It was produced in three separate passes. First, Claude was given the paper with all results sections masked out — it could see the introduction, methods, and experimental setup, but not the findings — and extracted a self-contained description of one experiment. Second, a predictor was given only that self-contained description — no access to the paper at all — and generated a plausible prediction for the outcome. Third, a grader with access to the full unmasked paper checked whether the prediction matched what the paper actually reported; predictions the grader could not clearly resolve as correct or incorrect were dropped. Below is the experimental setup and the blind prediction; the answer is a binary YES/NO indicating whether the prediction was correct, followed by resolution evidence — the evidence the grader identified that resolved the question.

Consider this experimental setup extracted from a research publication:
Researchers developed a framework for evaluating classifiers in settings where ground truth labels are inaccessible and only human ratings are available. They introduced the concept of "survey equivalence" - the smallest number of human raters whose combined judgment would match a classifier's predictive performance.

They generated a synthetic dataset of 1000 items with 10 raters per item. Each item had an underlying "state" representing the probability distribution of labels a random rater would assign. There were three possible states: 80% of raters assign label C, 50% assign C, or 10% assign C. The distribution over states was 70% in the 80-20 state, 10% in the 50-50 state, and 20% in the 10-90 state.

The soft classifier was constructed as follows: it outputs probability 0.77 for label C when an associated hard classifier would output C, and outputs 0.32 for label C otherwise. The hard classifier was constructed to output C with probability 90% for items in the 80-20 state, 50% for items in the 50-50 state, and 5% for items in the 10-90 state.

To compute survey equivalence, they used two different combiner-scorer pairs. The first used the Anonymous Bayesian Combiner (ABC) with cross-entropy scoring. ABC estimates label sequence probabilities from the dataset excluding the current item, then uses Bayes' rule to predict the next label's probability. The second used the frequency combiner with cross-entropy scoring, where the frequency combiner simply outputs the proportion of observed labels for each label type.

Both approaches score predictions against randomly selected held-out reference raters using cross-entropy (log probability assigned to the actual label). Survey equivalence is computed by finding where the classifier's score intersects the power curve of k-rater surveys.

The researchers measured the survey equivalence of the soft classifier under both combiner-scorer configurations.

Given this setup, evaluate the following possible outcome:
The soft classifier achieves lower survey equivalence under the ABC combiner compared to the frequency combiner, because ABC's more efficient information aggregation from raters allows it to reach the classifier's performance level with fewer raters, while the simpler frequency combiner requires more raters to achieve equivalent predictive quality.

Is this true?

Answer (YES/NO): YES